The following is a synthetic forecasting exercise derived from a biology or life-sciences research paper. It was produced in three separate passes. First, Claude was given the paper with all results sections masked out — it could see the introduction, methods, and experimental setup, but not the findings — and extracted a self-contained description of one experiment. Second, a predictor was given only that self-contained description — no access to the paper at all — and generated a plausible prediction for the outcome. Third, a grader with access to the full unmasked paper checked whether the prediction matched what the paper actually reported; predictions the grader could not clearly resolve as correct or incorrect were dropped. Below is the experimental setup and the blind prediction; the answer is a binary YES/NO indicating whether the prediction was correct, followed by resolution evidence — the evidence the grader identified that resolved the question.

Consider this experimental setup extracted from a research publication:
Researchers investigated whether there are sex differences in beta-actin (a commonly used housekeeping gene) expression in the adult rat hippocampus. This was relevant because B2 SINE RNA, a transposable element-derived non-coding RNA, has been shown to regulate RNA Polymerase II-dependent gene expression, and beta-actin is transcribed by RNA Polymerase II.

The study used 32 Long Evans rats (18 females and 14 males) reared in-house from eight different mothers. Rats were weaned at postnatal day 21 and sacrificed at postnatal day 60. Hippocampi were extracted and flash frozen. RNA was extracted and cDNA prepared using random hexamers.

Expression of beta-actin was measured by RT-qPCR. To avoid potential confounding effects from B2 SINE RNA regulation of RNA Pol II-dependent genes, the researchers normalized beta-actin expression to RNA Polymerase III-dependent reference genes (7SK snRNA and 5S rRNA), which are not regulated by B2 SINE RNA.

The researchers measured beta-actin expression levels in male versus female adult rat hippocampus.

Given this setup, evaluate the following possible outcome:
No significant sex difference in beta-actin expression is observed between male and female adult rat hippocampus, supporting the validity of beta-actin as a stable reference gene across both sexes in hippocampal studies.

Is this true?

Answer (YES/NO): NO